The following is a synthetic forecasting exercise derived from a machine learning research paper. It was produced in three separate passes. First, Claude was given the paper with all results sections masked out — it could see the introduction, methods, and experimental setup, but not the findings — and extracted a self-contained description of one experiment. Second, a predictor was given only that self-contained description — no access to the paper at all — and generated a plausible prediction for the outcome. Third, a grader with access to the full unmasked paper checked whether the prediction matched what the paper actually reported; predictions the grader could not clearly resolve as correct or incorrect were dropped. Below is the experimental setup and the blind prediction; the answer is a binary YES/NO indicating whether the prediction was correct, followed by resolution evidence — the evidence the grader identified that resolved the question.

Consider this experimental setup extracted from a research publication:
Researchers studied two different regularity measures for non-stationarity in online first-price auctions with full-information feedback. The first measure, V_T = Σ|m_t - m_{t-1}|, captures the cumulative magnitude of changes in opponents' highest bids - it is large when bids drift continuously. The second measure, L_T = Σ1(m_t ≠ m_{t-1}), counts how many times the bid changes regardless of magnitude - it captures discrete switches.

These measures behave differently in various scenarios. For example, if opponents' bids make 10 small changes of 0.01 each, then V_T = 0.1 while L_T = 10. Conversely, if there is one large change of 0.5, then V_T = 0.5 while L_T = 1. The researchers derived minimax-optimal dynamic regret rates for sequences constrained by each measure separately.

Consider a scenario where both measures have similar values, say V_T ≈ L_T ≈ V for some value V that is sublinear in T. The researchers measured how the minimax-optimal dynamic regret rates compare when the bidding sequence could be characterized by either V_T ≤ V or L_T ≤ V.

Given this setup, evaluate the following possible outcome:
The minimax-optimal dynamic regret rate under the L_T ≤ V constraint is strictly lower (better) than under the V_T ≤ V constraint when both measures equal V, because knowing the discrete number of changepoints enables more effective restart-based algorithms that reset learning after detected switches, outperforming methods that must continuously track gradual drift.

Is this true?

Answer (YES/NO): YES